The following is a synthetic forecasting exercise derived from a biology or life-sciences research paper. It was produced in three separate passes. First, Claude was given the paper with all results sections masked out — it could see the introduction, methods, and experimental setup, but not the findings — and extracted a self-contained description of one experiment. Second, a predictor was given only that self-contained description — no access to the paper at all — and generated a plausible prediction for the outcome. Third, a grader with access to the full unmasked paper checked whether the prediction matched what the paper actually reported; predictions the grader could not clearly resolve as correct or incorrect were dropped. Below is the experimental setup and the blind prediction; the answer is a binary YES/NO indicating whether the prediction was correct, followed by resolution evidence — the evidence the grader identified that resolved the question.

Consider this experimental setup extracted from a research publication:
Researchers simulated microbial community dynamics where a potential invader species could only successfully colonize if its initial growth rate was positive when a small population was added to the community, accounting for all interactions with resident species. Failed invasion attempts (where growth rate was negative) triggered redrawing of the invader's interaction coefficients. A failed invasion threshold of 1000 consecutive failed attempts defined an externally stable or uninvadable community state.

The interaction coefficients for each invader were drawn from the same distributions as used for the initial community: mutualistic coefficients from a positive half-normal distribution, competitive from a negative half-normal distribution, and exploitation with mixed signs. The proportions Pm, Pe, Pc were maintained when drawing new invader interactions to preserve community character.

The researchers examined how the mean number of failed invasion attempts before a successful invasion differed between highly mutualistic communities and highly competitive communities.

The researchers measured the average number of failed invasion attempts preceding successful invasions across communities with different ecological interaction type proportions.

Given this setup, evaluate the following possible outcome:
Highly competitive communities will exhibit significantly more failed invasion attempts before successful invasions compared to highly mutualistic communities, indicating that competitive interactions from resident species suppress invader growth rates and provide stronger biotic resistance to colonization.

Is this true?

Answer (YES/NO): NO